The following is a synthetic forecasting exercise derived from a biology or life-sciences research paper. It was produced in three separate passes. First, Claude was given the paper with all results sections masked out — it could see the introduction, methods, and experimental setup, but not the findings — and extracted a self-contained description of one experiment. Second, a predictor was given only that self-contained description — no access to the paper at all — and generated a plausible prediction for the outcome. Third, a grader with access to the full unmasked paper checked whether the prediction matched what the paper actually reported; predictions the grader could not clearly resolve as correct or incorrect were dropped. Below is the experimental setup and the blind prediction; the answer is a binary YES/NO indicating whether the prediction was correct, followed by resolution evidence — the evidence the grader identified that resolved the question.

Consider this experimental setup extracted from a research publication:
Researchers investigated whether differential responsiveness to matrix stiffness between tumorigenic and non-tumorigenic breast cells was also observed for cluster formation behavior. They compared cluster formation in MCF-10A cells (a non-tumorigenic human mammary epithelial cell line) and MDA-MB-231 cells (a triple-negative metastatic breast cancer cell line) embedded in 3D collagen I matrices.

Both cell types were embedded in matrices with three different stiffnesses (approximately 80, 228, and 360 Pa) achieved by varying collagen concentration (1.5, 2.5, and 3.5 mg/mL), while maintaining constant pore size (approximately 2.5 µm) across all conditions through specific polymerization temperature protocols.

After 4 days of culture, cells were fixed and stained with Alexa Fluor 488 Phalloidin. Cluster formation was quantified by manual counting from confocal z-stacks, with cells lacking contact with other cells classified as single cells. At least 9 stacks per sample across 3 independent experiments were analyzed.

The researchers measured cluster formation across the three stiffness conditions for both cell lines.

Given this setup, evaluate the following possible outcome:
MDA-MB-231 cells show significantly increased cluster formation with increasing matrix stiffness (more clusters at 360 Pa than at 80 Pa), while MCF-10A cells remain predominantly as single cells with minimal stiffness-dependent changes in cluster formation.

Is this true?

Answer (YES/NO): NO